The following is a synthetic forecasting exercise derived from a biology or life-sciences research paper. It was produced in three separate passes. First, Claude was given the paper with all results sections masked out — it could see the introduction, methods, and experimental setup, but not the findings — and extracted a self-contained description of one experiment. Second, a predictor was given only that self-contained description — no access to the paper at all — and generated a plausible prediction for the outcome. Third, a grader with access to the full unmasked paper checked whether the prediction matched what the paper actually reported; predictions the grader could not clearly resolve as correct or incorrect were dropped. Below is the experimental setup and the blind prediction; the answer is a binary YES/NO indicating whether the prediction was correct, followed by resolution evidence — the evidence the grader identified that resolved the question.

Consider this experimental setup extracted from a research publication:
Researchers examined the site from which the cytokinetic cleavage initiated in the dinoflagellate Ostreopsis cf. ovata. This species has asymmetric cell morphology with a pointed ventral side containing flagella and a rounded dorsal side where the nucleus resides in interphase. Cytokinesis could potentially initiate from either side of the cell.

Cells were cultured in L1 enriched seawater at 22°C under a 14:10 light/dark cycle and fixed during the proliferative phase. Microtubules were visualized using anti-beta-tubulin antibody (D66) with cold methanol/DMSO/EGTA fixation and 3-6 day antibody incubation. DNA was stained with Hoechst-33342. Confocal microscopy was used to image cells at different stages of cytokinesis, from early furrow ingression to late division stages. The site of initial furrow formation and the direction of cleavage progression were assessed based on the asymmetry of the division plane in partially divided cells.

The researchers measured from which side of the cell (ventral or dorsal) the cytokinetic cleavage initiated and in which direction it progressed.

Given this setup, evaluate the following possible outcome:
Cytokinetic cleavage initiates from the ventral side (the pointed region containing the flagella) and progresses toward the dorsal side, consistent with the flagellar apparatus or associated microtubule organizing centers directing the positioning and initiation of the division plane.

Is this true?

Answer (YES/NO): NO